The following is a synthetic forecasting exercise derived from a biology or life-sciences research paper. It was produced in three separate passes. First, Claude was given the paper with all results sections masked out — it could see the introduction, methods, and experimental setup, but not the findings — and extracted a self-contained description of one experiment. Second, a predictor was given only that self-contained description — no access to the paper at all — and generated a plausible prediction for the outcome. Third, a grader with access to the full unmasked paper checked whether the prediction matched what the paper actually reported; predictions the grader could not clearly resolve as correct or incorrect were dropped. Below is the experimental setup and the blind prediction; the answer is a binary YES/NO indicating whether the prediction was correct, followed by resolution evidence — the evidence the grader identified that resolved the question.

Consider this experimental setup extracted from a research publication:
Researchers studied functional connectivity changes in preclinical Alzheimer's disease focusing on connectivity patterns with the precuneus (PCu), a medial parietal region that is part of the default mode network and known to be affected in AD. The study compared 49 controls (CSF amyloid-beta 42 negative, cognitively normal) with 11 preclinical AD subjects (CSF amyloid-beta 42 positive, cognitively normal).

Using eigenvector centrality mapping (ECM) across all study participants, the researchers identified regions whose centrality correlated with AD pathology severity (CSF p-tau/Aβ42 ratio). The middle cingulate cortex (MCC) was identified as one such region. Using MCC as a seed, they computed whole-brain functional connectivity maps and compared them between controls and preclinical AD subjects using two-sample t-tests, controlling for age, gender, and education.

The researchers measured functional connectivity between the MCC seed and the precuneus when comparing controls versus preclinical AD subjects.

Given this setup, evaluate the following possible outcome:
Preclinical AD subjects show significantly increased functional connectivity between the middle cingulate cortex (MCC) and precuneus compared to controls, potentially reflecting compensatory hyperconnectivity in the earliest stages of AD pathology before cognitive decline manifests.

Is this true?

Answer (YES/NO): YES